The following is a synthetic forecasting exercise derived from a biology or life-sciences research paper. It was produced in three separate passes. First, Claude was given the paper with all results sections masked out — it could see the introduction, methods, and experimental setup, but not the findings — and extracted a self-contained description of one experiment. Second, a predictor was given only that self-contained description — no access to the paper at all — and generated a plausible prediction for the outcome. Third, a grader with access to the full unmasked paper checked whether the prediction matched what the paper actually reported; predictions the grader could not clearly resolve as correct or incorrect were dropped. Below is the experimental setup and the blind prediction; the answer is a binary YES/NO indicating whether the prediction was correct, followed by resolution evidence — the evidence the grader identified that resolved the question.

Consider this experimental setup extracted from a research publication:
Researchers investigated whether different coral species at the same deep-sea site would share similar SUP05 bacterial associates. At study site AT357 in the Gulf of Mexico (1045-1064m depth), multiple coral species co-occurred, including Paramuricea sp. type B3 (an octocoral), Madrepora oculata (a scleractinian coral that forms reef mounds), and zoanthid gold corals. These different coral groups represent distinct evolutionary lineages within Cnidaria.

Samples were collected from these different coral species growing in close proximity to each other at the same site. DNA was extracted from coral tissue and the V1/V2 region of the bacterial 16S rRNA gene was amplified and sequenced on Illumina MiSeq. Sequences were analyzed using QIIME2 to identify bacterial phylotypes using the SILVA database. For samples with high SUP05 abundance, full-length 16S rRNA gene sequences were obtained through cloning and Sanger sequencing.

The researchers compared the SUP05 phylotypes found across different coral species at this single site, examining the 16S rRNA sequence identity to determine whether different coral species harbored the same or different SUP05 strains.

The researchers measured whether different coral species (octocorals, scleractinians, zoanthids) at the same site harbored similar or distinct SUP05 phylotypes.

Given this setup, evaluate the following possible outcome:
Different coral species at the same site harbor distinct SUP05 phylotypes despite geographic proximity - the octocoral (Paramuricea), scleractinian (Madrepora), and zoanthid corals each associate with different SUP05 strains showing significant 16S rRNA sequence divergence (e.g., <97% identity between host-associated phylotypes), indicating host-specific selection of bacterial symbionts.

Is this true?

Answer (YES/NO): NO